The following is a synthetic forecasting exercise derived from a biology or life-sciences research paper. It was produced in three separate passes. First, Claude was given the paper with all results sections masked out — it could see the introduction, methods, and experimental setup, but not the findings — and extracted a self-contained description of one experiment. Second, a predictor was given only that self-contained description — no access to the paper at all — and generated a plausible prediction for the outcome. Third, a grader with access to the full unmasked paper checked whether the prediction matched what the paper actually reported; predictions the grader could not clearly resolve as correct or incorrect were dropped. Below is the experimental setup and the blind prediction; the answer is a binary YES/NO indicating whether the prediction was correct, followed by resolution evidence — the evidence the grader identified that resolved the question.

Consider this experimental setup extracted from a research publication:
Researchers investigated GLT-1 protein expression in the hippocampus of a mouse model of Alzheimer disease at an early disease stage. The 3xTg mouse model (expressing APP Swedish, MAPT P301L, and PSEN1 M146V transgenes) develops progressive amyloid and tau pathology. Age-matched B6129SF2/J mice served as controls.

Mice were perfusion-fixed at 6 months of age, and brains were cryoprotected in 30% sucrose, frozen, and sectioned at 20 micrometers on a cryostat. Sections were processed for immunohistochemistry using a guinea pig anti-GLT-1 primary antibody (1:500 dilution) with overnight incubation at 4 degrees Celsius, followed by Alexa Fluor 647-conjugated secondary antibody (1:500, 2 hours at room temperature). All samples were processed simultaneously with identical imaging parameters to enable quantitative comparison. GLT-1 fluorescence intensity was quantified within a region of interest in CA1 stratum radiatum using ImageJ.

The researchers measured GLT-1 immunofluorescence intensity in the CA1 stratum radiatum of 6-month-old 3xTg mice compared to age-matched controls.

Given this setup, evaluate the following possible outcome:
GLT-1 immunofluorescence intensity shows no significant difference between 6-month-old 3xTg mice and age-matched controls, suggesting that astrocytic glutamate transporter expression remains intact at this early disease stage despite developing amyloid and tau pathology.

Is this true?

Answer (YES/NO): NO